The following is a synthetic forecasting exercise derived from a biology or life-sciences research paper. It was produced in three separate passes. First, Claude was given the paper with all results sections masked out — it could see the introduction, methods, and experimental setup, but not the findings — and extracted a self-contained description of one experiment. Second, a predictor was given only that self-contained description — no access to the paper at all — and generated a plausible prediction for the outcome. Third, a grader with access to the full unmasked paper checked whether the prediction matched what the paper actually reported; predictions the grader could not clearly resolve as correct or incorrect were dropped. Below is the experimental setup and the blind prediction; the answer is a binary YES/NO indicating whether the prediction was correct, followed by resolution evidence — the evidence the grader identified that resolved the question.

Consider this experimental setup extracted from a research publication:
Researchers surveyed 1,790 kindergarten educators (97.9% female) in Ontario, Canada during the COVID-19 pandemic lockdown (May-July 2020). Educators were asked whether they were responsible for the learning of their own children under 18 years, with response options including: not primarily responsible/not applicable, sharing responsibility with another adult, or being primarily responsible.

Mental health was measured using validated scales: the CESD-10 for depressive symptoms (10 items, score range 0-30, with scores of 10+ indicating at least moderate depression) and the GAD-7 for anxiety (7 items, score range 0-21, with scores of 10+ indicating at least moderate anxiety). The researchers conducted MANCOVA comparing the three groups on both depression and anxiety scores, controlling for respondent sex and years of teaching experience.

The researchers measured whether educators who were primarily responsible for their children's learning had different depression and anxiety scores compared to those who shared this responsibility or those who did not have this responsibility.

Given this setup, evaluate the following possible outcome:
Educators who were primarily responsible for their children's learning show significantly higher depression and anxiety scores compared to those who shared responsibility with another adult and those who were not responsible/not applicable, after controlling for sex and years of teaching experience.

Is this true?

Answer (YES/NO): NO